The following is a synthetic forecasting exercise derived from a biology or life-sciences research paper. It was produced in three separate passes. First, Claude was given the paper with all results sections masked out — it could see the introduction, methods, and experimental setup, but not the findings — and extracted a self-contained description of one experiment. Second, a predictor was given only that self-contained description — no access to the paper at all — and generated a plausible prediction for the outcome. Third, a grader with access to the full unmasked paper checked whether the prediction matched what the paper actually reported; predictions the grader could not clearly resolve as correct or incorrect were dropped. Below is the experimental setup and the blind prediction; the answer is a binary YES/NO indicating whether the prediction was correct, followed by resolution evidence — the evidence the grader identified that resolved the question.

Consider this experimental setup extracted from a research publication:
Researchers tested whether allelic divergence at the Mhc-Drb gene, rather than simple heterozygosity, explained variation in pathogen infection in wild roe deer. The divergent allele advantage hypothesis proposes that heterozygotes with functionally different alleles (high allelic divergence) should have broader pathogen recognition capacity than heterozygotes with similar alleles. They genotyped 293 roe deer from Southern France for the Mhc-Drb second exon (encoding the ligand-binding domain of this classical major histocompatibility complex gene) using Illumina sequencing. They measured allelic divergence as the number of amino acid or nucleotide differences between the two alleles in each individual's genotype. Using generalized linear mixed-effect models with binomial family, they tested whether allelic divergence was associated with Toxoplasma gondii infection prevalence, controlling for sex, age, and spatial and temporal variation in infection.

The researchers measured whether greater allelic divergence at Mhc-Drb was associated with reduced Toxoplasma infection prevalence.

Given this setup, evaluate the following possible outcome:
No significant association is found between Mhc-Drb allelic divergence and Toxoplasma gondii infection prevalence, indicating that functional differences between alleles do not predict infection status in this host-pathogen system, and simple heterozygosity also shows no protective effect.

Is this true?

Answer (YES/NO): YES